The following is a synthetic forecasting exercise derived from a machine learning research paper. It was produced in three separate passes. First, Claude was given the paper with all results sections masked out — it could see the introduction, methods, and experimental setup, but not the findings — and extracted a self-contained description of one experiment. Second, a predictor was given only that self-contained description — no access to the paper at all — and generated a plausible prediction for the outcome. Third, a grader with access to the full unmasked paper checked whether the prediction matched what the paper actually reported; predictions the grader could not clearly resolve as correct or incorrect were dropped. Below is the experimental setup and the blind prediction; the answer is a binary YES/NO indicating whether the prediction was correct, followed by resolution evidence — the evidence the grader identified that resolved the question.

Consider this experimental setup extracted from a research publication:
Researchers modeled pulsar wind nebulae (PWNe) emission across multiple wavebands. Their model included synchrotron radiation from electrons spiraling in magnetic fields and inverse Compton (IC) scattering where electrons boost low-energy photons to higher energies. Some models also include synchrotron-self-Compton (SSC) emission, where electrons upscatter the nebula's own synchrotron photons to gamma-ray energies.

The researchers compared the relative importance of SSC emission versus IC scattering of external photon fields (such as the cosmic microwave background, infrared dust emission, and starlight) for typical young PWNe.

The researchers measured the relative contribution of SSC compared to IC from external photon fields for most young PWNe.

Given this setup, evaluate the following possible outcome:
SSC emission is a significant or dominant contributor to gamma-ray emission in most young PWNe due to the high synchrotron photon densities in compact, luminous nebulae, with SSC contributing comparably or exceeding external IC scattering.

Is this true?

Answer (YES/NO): NO